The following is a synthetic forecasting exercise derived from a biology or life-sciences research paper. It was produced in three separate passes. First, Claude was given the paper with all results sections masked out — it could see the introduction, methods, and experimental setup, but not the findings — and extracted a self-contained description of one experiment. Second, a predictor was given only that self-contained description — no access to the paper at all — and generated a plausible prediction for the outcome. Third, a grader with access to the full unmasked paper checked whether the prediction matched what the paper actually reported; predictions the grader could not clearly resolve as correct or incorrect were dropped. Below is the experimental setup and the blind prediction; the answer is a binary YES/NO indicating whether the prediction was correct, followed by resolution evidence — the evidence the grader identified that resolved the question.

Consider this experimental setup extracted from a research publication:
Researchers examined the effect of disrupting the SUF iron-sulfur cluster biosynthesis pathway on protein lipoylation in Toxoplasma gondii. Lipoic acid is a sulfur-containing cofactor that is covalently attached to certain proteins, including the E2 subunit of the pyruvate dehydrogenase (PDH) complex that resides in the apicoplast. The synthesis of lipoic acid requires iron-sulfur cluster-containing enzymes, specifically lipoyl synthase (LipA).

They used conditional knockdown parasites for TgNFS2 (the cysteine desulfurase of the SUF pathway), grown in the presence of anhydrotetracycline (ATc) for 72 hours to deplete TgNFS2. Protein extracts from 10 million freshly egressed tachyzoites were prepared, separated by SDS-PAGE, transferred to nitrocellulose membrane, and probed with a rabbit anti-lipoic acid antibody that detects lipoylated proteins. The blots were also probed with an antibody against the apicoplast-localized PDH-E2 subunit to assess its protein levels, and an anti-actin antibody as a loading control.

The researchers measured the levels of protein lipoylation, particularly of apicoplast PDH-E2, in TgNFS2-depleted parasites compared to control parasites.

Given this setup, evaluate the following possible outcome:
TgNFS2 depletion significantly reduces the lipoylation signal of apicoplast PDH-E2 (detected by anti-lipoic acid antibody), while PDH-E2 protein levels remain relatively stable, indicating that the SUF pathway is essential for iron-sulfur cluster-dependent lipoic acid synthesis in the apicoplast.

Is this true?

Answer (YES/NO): YES